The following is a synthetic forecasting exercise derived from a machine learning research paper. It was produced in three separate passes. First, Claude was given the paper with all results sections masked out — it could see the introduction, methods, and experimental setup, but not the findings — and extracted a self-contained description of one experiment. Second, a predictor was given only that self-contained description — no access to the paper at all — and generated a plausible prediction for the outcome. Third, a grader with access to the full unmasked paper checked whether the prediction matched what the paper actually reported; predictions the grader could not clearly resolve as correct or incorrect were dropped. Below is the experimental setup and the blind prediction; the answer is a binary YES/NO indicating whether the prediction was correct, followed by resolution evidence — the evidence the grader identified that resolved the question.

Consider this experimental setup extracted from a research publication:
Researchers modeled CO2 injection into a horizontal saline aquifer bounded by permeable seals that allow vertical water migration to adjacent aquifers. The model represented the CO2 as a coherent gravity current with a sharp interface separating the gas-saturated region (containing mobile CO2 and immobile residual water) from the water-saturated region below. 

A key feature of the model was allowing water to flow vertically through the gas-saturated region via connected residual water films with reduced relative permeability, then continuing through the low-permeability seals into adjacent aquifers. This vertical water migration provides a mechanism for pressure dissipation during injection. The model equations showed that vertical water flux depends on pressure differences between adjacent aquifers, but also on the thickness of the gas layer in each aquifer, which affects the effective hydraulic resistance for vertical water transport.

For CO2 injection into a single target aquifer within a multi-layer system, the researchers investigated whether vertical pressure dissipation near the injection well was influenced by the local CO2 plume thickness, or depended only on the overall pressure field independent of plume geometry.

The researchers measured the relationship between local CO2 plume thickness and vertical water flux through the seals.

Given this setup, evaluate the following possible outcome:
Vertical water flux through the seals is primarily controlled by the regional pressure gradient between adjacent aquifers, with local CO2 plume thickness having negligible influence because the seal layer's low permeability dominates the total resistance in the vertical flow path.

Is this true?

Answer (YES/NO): NO